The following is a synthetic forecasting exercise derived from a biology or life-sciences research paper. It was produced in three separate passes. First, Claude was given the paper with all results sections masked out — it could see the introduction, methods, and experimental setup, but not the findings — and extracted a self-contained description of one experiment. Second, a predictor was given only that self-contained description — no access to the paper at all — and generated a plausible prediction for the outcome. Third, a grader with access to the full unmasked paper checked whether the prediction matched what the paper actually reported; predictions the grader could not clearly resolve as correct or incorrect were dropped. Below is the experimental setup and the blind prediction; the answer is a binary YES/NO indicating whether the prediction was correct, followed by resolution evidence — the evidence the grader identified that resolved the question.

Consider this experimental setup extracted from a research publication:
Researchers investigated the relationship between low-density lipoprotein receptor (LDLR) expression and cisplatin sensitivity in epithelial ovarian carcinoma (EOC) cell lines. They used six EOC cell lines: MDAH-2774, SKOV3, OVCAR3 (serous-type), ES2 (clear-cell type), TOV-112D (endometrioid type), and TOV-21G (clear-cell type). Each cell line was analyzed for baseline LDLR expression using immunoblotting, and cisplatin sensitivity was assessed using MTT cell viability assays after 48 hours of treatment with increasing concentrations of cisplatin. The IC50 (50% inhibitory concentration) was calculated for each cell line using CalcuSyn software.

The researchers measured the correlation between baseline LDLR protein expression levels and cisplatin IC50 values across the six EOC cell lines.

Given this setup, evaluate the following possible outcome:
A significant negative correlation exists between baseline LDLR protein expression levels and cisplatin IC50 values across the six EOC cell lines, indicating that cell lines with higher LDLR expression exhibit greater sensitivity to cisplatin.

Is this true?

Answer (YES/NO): NO